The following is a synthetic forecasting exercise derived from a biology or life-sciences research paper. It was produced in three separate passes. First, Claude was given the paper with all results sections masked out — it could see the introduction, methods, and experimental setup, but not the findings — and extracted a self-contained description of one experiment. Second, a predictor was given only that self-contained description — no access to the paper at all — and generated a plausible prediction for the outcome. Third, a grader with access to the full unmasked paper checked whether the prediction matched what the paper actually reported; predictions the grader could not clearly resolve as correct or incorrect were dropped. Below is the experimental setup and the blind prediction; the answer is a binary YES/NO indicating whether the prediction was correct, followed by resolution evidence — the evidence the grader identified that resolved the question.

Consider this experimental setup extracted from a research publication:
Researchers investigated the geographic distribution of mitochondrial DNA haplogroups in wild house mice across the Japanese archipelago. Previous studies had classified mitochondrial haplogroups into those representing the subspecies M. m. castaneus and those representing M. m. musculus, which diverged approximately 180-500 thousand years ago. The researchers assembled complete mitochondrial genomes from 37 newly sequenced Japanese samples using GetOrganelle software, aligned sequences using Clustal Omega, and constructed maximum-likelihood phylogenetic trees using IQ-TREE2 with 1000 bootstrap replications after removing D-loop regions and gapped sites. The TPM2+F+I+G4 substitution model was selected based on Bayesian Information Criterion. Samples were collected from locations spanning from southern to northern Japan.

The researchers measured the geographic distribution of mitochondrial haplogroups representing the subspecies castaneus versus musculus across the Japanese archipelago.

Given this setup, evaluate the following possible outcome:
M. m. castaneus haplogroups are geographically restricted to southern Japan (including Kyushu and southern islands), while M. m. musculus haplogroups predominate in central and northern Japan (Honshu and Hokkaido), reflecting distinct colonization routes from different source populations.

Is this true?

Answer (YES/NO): NO